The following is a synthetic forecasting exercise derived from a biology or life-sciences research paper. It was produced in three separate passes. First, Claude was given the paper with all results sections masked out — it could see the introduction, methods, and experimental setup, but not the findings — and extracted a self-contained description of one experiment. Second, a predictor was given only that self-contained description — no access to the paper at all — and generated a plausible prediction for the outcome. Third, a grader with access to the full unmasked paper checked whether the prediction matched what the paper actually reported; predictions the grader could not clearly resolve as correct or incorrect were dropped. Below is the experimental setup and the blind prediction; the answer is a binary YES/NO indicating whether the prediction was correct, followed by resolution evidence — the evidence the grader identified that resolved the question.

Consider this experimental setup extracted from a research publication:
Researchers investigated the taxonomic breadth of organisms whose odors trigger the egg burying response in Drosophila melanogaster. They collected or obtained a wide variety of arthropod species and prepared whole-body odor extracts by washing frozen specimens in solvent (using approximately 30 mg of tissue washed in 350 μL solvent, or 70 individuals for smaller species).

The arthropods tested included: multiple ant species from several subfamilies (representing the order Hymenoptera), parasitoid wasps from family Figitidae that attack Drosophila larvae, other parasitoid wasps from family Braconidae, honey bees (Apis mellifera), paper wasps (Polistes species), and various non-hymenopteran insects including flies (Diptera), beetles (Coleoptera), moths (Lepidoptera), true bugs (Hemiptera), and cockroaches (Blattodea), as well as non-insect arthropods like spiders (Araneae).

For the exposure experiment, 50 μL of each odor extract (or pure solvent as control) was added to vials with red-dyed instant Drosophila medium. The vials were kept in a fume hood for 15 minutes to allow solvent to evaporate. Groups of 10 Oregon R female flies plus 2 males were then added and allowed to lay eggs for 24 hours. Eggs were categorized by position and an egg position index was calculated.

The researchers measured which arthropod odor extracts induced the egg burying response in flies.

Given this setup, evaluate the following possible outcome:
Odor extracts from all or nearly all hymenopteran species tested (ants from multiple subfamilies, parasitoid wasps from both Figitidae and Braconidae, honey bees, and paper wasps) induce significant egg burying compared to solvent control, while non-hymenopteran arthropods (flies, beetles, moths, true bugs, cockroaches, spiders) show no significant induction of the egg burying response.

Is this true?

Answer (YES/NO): NO